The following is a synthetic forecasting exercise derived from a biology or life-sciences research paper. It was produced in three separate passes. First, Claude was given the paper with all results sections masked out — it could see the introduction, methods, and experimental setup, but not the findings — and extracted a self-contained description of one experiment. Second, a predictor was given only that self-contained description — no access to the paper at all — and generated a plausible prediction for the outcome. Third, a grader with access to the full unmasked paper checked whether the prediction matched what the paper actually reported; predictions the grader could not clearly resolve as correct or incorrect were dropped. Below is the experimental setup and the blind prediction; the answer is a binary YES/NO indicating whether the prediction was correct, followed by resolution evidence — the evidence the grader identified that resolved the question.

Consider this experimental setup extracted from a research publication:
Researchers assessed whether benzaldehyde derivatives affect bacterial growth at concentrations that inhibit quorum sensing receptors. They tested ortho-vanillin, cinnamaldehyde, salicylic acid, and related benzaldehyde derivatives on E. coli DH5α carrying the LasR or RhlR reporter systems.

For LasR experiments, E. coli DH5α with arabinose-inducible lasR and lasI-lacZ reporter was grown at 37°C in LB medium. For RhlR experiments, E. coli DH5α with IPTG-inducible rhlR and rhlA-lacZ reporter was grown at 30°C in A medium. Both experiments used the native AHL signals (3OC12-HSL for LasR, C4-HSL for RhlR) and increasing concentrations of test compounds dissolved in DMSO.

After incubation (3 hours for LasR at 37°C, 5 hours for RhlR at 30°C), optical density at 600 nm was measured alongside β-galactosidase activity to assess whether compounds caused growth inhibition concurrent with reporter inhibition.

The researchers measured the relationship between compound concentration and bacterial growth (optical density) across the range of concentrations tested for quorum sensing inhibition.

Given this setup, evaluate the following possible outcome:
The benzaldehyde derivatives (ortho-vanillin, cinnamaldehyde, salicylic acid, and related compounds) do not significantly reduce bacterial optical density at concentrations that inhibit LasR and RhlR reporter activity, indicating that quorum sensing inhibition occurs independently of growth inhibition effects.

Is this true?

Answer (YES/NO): NO